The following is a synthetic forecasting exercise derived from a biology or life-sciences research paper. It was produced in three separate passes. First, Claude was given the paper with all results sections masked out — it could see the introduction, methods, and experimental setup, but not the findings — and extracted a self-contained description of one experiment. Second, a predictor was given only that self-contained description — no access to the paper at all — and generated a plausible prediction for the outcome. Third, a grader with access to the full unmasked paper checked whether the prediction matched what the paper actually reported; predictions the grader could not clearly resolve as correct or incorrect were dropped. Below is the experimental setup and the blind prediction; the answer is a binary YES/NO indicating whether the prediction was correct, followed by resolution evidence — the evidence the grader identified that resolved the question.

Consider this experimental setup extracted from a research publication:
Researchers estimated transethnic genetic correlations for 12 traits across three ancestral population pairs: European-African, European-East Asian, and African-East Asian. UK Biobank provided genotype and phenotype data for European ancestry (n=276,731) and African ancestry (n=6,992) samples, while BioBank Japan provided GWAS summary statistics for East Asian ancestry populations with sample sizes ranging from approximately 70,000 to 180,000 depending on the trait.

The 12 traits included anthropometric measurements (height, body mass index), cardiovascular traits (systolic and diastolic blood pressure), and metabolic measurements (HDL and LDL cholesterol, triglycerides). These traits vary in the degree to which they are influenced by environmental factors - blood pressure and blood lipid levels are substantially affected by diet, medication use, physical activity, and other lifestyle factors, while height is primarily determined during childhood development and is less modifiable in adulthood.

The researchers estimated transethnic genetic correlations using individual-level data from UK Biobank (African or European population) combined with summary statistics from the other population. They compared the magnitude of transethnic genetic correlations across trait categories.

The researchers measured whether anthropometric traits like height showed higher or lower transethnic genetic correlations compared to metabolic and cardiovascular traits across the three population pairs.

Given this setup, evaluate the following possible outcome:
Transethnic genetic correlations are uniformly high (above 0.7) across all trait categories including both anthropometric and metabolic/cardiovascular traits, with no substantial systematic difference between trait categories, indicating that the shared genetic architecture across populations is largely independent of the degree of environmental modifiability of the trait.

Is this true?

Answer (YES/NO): NO